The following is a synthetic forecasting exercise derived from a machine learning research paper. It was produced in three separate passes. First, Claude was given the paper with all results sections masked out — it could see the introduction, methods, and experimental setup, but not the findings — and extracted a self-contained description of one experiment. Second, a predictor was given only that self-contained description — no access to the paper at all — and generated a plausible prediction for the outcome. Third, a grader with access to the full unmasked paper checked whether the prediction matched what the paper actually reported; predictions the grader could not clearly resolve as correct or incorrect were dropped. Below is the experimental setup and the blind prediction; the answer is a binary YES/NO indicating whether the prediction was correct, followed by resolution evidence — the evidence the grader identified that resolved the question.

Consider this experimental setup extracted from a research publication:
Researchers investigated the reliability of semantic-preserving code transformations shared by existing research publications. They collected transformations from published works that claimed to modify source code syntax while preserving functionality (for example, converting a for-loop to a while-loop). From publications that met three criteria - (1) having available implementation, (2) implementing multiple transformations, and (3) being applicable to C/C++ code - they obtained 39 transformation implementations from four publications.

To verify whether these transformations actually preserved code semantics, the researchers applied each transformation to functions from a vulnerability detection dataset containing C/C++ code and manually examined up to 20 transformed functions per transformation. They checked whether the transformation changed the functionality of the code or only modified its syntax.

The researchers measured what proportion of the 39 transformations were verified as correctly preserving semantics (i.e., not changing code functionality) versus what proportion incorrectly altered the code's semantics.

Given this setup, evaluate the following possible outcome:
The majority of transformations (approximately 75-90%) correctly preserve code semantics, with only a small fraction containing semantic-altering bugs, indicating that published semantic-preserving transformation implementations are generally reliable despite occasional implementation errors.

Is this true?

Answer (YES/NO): NO